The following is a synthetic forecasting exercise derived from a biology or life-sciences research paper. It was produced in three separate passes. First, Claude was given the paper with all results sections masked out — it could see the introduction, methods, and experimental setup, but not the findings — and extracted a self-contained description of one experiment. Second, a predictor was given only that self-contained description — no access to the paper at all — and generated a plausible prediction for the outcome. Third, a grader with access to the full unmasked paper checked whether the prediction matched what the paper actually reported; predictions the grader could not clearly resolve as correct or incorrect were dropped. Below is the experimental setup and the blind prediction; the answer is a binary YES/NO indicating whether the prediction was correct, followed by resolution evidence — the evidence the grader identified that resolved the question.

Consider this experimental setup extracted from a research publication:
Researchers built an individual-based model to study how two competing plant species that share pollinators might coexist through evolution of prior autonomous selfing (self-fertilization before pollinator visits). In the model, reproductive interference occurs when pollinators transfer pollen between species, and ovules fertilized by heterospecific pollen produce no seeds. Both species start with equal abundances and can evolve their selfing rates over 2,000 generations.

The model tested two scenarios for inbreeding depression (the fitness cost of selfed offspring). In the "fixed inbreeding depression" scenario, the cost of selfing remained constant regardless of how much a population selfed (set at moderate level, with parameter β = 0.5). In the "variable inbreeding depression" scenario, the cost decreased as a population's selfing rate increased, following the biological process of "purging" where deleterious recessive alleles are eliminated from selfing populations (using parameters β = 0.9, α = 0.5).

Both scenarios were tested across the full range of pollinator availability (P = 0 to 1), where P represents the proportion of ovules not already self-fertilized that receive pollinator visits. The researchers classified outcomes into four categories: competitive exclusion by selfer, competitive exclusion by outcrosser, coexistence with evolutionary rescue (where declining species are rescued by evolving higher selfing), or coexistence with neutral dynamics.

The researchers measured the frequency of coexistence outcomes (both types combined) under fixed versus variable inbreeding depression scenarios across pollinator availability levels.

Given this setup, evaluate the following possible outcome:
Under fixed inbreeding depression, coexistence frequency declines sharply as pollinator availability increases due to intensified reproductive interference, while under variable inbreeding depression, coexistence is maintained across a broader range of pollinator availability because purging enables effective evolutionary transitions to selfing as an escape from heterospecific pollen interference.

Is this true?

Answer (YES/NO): YES